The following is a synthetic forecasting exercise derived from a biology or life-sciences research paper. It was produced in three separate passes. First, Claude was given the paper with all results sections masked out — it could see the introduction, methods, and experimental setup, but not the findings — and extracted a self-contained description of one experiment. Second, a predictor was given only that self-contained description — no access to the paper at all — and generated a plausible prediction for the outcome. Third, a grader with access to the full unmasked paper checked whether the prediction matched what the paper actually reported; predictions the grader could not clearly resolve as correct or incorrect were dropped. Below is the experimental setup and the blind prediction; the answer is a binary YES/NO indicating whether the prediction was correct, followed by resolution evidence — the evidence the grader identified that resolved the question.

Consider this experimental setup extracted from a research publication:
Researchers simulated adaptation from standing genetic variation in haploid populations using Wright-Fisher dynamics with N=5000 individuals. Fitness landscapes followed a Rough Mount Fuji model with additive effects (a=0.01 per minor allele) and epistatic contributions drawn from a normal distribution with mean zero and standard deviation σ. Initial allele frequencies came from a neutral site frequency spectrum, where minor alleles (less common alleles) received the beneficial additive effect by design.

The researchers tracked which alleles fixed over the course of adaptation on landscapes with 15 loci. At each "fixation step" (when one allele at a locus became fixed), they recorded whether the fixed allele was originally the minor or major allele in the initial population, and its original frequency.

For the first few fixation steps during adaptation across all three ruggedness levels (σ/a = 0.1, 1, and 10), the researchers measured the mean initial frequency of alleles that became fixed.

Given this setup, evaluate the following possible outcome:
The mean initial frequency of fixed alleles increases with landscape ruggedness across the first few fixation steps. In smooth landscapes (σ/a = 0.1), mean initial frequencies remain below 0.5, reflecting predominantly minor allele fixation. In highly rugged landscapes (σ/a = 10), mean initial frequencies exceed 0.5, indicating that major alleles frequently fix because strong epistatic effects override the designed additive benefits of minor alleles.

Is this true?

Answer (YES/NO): NO